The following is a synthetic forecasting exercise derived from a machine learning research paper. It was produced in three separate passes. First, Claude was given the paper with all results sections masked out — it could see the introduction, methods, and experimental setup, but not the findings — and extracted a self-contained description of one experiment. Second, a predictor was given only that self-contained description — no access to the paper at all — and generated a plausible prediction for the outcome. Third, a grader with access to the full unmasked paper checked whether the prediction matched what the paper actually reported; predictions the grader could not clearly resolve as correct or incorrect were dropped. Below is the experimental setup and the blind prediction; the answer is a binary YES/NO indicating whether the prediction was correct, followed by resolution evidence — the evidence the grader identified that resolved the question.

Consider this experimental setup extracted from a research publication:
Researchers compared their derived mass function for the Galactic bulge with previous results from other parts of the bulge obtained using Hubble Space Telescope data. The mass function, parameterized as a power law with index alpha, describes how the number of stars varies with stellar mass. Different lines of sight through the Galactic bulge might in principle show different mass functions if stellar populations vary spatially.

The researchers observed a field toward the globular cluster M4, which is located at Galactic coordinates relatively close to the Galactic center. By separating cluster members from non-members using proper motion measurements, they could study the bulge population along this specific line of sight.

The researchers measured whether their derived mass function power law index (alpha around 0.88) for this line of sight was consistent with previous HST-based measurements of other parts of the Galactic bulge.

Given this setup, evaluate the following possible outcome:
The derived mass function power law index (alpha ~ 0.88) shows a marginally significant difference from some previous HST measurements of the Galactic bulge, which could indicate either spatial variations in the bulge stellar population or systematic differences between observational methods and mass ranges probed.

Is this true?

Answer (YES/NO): NO